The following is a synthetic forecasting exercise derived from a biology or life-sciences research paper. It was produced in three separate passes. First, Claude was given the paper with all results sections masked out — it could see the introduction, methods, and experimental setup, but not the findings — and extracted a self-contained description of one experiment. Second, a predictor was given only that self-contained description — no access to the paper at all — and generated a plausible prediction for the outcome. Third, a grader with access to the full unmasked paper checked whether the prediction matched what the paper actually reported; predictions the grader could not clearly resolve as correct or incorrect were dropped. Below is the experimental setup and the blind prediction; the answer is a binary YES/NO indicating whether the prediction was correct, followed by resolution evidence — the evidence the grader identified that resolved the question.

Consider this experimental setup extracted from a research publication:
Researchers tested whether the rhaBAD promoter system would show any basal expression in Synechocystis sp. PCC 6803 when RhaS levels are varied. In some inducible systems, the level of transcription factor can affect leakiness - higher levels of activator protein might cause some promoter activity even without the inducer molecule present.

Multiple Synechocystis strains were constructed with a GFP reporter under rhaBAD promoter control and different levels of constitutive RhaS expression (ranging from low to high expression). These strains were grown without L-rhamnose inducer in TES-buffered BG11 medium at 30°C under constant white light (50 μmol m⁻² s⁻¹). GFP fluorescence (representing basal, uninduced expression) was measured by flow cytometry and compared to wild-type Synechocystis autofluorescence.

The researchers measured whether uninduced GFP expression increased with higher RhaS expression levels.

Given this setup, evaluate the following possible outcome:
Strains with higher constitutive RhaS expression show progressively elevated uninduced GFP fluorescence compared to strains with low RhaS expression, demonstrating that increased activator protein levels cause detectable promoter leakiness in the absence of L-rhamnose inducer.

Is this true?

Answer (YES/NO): NO